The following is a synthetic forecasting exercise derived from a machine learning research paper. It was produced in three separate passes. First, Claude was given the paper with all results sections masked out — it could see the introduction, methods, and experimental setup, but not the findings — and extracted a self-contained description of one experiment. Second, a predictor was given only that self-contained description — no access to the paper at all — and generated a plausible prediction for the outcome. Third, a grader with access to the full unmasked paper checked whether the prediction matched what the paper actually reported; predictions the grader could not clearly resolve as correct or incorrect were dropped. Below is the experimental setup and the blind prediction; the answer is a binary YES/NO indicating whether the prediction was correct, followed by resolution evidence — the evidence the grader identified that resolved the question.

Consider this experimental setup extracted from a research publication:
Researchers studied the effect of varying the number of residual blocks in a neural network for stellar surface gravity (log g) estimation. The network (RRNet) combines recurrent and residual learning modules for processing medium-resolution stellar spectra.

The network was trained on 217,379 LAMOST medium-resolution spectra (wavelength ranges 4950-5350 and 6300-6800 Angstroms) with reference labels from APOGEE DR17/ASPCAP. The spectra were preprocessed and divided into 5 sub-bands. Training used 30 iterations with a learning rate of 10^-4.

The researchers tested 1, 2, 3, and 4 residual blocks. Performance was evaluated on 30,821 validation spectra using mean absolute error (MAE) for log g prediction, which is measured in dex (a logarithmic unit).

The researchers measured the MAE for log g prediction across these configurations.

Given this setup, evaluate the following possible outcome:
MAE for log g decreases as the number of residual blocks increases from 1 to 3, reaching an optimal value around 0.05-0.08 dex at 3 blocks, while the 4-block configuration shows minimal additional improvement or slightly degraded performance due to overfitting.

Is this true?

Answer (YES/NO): NO